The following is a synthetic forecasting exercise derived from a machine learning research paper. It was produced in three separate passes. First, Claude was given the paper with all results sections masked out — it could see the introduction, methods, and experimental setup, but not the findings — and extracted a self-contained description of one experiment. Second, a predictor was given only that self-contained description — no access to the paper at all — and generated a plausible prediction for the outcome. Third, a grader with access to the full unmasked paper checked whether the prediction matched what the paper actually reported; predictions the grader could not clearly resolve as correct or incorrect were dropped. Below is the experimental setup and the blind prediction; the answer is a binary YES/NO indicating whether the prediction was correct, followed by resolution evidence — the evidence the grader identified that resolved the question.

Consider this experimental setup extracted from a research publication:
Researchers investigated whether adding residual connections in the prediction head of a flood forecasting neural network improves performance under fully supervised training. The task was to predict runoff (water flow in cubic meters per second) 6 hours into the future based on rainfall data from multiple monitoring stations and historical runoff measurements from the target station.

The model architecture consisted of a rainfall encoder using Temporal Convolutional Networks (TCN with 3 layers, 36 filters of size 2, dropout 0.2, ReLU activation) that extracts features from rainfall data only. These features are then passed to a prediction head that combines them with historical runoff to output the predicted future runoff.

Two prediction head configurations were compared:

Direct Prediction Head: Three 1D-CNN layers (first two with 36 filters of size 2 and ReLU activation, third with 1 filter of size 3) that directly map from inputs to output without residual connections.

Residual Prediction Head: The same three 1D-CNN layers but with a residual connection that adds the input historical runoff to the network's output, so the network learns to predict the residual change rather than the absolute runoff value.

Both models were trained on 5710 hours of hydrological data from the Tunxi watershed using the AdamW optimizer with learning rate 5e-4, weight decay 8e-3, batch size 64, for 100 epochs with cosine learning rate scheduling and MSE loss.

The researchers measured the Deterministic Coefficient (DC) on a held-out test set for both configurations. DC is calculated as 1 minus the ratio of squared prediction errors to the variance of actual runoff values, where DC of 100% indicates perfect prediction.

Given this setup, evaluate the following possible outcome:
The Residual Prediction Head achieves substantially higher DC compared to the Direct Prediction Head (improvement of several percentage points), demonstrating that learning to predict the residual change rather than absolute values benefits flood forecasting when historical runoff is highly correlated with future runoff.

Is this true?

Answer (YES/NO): NO